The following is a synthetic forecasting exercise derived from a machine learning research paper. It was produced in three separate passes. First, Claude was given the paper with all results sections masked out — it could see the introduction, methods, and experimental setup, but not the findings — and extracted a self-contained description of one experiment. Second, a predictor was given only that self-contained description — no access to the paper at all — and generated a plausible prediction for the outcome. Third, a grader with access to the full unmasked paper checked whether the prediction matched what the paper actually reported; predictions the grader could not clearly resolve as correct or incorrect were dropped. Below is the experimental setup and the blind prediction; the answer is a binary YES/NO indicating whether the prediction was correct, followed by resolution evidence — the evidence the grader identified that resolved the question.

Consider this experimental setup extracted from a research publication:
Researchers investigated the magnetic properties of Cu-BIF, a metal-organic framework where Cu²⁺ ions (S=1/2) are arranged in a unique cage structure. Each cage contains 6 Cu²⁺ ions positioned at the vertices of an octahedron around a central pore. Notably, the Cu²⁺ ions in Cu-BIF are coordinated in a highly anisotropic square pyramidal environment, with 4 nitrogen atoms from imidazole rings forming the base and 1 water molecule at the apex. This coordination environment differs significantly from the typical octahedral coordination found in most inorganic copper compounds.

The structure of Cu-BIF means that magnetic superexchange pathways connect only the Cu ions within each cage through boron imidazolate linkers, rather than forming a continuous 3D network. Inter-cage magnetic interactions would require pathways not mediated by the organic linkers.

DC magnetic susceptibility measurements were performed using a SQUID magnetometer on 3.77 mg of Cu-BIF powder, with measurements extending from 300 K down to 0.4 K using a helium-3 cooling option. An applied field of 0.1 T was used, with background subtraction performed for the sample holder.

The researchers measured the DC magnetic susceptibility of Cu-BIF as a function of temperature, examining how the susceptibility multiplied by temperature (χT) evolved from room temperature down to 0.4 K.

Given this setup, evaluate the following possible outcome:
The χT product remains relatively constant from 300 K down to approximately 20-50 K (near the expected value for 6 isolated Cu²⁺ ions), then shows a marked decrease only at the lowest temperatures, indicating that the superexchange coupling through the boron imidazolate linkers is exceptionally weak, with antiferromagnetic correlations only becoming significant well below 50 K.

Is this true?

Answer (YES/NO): NO